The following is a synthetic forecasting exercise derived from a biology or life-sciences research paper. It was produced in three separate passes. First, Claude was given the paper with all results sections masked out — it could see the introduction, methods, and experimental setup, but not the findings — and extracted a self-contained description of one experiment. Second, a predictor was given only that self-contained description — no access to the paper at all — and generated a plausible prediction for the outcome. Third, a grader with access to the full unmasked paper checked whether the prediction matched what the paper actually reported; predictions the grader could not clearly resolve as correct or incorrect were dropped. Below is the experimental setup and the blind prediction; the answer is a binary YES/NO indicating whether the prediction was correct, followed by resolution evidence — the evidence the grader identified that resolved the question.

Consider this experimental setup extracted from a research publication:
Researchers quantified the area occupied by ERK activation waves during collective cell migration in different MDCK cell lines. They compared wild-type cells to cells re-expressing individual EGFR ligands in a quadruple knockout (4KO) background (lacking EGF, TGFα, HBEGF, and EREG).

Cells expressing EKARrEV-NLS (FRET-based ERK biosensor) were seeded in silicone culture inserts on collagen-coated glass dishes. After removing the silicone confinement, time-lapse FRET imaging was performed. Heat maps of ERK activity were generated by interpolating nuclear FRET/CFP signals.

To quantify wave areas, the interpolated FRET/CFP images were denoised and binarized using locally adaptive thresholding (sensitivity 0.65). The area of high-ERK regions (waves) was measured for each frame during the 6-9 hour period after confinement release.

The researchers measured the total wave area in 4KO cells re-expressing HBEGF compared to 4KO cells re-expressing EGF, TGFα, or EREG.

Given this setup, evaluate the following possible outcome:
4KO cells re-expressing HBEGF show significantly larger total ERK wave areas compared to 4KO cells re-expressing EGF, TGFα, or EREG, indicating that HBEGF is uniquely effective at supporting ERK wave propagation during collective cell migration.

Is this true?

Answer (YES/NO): NO